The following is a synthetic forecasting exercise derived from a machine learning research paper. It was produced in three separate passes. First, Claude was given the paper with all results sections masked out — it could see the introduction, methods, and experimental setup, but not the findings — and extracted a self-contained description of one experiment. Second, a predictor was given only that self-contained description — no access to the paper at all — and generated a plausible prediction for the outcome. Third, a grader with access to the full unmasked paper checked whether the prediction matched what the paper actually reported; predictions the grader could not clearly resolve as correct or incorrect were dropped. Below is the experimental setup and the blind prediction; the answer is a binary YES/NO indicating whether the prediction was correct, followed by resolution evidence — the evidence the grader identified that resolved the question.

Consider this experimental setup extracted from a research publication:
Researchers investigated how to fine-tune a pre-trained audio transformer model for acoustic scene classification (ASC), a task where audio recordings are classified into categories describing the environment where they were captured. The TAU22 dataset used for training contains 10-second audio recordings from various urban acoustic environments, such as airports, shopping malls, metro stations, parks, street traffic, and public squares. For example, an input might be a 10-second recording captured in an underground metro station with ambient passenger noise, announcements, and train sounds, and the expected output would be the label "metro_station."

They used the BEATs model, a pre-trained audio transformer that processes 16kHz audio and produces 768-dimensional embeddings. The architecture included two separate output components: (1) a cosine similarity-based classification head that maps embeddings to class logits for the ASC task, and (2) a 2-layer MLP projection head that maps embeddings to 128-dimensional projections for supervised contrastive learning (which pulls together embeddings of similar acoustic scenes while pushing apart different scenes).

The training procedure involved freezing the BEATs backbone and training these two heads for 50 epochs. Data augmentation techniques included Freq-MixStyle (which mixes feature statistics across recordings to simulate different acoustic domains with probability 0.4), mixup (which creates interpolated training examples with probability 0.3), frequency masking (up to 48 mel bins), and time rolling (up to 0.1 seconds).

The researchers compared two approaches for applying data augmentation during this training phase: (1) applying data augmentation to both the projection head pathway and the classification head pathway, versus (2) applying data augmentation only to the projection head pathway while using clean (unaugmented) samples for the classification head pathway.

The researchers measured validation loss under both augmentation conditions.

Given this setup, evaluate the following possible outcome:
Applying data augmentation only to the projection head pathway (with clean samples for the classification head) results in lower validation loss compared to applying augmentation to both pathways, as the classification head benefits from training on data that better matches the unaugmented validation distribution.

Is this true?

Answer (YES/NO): YES